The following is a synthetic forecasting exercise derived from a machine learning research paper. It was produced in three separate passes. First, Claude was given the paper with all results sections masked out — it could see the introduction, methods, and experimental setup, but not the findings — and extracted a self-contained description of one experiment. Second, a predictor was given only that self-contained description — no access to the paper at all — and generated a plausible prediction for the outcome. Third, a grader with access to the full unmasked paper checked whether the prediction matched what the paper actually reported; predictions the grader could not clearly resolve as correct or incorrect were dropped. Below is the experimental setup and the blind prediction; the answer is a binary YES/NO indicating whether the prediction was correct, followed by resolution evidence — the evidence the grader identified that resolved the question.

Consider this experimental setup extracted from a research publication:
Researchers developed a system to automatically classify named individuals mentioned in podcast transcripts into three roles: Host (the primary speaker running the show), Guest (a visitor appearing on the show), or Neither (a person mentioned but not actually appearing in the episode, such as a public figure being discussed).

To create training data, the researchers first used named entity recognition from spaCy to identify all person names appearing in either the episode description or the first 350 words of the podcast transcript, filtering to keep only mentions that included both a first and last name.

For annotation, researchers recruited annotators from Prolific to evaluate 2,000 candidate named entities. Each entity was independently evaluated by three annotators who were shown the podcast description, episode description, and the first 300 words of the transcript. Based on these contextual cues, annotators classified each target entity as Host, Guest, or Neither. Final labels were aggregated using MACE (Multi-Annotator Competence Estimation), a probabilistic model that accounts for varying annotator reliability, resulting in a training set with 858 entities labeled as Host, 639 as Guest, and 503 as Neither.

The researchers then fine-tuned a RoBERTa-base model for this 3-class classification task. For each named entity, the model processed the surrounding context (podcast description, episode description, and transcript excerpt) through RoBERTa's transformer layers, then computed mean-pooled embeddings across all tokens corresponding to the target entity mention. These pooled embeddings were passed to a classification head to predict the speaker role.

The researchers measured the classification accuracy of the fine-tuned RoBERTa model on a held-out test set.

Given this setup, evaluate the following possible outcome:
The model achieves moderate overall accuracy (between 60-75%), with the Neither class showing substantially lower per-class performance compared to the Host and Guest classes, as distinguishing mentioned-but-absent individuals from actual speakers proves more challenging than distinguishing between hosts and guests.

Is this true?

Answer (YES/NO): NO